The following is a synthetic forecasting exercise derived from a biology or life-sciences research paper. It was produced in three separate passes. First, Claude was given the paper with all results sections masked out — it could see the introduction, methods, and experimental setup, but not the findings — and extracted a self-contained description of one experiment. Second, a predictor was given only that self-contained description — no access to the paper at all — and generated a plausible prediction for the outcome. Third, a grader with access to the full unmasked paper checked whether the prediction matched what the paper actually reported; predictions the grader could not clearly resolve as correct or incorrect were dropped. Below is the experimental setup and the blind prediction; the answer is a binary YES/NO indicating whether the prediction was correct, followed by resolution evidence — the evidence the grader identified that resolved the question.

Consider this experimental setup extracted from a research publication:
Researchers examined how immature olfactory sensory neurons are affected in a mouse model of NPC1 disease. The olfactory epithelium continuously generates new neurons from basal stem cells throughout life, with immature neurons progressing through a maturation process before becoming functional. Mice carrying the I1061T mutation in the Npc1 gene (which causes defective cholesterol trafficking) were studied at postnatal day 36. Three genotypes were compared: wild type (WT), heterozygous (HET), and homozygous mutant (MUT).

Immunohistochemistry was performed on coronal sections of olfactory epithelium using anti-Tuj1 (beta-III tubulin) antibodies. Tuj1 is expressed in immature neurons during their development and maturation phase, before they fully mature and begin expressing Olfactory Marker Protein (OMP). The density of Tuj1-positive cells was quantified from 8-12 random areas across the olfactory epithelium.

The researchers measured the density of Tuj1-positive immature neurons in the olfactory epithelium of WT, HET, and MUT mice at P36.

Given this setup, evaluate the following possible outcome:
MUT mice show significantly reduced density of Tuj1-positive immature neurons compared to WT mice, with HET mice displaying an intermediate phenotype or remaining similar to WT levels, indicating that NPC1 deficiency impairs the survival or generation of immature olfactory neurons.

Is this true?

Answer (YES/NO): NO